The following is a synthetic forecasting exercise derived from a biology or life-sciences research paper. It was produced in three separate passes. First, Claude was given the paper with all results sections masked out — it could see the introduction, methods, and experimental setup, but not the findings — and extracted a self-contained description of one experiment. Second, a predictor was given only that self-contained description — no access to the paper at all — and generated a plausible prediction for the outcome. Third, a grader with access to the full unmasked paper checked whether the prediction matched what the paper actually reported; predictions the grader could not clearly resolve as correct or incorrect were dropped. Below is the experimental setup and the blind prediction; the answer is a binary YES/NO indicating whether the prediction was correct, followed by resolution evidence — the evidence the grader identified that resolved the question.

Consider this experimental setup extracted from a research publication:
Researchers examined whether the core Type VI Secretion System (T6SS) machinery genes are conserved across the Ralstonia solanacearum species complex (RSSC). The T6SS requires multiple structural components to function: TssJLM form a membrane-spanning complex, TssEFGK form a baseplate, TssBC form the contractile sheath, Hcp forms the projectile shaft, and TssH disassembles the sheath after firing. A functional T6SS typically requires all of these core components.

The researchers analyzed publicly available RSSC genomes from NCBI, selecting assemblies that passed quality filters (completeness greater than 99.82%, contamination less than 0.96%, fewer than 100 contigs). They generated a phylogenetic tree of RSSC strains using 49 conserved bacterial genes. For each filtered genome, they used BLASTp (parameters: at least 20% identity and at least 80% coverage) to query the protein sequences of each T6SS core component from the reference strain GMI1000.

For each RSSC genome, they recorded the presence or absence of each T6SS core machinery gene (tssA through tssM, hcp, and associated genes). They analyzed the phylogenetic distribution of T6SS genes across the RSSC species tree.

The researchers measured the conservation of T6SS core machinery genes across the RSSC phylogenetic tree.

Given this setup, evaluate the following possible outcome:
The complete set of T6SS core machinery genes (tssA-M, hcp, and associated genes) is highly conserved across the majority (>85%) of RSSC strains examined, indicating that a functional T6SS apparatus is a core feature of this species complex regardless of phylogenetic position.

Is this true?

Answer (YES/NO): NO